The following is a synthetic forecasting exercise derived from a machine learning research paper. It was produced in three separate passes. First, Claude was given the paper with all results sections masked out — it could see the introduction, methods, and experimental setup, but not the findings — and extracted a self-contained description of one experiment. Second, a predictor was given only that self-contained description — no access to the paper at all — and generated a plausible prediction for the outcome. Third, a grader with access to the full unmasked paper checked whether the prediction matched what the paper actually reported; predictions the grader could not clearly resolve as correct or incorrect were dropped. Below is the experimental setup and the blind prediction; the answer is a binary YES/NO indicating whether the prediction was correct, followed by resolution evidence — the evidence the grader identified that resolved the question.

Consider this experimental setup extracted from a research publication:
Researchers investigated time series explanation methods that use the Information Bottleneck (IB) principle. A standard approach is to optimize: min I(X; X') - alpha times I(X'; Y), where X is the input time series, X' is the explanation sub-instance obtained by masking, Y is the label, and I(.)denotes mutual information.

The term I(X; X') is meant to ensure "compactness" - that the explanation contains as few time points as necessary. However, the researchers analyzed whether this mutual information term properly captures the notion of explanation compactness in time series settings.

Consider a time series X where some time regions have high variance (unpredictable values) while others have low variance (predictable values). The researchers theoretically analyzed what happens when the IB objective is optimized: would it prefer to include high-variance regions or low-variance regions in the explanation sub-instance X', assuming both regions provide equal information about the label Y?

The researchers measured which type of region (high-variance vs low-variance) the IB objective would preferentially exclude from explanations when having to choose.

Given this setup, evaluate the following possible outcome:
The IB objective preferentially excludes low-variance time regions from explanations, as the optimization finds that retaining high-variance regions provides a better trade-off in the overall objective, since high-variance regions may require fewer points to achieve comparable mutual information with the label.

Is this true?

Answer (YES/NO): NO